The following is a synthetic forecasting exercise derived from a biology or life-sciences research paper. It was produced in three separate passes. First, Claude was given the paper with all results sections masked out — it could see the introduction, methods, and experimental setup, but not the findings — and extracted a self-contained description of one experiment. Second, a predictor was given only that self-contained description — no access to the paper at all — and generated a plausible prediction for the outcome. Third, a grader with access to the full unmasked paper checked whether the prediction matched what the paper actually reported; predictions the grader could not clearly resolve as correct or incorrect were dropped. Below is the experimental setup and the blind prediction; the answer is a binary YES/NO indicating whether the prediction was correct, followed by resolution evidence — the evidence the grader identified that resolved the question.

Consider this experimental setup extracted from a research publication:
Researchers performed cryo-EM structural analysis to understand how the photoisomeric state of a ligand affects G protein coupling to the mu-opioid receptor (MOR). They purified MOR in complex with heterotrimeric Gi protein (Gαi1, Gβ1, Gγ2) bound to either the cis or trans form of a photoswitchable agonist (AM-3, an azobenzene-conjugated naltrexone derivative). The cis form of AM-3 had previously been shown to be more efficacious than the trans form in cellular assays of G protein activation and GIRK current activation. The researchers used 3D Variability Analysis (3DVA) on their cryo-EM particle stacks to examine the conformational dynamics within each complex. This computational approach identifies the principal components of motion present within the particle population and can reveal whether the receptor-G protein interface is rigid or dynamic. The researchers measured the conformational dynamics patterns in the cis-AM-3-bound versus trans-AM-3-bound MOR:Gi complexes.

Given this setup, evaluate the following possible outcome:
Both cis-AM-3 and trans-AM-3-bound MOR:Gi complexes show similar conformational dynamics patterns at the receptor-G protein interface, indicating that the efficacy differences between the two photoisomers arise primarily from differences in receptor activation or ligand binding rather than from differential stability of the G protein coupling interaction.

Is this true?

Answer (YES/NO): NO